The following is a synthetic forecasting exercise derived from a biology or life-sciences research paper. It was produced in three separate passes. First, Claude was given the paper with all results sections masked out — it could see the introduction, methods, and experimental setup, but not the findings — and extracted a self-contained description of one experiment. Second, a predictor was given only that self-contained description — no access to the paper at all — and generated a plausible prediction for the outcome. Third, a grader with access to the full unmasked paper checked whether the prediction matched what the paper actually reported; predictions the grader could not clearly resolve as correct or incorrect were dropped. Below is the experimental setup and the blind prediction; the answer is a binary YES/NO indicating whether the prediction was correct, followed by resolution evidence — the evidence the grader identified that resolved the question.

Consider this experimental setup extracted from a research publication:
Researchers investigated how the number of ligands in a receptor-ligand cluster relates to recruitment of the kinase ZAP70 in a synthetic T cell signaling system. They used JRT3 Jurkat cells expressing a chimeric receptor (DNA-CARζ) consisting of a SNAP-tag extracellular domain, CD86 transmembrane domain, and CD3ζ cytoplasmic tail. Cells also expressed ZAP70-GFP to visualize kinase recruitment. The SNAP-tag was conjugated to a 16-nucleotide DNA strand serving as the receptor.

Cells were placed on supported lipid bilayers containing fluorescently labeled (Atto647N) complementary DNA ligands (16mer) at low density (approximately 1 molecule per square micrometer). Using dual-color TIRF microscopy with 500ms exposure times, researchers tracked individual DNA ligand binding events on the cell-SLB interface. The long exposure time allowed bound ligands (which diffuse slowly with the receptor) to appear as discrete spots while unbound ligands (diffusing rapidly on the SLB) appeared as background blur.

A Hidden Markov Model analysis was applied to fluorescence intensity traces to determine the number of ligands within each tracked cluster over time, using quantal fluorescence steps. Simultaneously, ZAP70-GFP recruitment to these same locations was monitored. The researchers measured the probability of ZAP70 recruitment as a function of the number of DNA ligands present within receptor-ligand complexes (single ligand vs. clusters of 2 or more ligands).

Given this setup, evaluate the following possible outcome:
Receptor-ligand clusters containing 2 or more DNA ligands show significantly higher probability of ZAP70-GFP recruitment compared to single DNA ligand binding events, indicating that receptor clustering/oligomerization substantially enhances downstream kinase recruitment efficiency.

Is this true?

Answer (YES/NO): YES